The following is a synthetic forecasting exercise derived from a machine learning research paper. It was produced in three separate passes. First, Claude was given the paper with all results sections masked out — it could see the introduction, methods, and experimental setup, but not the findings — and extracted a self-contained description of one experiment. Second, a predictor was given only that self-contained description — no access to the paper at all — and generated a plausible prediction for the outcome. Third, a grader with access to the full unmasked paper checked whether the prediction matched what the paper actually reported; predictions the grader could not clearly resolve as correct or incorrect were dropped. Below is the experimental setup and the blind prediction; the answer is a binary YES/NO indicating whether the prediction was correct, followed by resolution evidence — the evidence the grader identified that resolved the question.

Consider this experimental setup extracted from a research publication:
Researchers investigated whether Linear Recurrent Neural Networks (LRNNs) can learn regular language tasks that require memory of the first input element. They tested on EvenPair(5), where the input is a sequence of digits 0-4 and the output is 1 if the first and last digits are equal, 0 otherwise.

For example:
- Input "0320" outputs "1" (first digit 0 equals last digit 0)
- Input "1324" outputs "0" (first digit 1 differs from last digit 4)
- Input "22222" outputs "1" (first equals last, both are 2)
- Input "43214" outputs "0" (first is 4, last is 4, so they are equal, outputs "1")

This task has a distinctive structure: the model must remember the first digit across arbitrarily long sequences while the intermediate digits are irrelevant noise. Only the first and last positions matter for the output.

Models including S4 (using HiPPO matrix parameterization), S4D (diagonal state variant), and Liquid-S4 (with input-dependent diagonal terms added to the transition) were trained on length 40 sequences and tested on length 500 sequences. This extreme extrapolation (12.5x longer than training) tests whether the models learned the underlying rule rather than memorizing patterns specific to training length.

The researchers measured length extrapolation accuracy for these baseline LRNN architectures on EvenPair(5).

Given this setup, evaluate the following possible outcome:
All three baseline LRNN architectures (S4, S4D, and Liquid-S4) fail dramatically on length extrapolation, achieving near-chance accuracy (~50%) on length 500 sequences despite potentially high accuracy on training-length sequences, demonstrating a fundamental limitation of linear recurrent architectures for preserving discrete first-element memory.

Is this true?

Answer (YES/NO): NO